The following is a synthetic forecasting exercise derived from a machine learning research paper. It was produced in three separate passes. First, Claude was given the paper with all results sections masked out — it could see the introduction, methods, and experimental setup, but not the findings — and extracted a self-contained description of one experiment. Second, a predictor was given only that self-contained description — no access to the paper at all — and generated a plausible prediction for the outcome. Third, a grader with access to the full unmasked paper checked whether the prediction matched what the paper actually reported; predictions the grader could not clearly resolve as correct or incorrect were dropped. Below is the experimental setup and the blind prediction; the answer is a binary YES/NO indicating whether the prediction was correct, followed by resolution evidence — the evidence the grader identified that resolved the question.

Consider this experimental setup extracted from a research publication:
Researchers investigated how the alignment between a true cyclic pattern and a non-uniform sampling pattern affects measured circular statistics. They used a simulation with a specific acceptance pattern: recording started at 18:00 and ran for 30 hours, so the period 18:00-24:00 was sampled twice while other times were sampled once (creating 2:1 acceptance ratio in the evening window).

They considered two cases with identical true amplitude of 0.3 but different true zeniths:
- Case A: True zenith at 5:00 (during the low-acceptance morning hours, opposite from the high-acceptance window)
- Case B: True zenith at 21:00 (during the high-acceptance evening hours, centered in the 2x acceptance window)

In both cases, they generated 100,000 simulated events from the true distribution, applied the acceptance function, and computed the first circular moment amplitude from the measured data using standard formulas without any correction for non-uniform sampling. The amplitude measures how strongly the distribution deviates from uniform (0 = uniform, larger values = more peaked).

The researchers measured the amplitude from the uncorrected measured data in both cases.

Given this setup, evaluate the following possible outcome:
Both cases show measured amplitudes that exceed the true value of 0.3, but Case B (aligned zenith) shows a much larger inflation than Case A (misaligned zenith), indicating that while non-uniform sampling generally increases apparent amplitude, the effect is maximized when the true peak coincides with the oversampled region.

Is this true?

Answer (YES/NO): NO